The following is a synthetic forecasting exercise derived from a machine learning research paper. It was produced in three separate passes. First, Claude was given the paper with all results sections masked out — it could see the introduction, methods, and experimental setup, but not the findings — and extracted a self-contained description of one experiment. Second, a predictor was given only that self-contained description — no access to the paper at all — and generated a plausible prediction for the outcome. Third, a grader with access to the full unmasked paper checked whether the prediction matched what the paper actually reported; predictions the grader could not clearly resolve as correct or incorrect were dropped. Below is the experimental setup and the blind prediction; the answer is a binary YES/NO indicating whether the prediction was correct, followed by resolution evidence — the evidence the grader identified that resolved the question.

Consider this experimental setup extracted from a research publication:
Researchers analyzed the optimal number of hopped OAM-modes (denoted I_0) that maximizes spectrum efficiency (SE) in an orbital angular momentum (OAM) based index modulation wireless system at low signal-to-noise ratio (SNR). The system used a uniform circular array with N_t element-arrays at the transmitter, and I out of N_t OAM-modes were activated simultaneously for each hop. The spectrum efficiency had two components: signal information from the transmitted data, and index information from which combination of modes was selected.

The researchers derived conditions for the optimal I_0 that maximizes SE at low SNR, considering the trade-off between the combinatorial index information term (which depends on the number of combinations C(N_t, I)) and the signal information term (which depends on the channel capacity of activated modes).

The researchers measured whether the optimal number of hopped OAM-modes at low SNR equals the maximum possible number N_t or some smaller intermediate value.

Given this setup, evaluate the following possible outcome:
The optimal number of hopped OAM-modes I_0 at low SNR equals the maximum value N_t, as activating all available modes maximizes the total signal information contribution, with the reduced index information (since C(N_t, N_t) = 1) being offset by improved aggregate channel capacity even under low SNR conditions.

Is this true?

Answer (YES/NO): NO